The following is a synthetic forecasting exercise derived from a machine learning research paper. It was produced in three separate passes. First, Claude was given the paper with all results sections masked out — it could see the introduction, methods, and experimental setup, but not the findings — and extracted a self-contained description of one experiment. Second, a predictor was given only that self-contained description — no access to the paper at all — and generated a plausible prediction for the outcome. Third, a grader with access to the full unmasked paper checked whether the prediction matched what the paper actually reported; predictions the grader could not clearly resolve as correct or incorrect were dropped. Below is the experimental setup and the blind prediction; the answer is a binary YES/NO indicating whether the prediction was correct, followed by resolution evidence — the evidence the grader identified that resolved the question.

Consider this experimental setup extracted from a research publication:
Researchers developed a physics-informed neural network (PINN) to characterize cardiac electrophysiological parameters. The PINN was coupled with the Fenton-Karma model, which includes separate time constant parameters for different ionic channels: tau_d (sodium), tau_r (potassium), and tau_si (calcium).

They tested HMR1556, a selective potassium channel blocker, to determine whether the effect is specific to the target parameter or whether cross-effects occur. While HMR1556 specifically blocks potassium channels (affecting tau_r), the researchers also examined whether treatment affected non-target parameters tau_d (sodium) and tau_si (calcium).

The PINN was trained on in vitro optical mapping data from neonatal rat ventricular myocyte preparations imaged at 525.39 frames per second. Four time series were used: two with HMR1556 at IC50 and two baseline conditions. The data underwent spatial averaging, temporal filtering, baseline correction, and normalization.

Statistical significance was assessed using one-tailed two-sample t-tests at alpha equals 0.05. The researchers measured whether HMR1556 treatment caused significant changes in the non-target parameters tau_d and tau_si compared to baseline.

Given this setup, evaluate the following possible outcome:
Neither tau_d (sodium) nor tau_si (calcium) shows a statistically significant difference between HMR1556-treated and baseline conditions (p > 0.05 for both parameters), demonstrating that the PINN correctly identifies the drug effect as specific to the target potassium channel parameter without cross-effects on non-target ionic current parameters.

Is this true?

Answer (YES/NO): YES